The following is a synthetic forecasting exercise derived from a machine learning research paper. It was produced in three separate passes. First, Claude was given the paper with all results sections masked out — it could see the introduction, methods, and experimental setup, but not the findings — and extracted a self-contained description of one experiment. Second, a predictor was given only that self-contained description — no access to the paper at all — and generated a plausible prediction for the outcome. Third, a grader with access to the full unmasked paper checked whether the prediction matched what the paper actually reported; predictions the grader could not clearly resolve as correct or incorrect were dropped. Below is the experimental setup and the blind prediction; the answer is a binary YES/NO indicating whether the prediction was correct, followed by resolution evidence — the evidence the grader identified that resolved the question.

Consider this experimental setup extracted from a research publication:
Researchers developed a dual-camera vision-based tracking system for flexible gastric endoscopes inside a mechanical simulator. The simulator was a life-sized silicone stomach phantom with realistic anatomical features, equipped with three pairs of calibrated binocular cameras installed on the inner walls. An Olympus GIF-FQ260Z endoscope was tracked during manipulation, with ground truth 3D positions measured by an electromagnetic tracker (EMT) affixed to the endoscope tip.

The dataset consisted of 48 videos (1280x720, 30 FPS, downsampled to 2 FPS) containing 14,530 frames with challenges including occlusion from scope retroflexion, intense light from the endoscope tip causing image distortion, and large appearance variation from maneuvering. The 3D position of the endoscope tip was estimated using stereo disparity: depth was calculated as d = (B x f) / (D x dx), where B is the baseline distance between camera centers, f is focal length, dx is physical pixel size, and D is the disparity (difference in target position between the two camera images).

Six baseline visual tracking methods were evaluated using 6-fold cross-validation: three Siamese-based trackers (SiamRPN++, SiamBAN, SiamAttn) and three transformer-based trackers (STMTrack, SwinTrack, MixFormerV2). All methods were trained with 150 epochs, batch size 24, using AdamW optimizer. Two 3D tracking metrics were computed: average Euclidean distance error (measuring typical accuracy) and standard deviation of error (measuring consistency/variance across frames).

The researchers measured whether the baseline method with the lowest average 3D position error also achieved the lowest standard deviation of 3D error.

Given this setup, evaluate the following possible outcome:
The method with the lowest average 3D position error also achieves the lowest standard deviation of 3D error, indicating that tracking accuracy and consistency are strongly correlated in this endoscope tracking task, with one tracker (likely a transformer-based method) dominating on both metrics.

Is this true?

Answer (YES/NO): NO